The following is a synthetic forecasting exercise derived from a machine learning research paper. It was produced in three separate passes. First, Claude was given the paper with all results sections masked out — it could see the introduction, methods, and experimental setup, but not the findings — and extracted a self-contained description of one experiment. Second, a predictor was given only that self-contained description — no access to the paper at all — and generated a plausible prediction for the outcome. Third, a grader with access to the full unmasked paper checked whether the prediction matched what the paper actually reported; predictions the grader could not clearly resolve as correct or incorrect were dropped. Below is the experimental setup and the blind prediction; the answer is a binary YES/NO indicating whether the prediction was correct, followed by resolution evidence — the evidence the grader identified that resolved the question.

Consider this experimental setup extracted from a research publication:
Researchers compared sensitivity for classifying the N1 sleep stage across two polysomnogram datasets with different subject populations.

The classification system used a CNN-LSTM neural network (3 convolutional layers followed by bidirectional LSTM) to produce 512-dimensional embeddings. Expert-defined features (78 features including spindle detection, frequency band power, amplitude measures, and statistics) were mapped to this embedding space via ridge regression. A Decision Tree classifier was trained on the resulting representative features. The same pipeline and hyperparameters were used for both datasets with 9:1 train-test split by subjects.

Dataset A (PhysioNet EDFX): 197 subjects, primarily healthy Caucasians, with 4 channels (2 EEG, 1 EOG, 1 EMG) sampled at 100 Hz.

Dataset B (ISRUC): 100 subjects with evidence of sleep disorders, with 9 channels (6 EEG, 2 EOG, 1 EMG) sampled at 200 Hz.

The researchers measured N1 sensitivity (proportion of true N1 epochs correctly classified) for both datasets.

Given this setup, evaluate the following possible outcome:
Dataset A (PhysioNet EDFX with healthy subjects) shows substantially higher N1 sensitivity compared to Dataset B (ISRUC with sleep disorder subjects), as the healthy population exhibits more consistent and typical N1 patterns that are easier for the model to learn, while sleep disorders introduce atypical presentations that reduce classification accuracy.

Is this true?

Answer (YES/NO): NO